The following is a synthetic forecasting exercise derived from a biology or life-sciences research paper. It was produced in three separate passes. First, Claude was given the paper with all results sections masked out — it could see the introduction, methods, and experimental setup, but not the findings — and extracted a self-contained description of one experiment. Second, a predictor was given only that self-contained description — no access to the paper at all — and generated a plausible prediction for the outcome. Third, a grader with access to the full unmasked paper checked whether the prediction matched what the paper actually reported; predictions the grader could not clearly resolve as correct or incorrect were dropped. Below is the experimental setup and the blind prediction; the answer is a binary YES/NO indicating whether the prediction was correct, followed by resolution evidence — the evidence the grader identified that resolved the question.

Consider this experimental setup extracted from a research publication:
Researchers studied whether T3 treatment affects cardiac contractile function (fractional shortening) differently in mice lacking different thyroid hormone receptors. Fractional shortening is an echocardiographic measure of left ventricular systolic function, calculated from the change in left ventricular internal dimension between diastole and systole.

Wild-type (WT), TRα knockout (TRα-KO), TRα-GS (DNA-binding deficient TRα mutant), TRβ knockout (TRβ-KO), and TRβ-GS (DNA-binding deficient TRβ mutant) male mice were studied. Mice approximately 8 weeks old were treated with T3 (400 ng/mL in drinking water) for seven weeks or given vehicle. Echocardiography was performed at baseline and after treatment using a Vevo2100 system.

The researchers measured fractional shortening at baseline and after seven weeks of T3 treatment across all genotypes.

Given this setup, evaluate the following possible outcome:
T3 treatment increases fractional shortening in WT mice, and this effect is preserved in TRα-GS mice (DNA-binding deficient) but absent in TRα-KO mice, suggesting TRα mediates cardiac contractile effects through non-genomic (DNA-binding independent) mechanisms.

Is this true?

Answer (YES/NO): NO